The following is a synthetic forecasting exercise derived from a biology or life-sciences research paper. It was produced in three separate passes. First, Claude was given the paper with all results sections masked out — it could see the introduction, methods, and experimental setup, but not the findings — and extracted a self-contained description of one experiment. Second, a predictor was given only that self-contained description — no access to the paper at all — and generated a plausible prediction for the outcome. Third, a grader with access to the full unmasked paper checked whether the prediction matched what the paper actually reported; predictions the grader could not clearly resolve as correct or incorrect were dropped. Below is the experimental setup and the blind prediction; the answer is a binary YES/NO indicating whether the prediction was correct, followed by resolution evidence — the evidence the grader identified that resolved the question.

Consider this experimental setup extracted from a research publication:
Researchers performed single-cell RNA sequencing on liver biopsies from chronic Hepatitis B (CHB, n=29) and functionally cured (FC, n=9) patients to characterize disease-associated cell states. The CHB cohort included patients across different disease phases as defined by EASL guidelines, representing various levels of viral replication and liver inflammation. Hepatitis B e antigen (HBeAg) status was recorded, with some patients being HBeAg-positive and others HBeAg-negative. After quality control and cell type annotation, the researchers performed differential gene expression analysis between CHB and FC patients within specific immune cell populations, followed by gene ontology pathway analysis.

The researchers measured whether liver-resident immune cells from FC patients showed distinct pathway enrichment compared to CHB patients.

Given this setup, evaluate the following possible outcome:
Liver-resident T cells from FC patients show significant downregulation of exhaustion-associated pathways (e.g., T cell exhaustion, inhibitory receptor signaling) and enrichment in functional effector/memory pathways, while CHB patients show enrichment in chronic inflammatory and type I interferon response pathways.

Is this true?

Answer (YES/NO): NO